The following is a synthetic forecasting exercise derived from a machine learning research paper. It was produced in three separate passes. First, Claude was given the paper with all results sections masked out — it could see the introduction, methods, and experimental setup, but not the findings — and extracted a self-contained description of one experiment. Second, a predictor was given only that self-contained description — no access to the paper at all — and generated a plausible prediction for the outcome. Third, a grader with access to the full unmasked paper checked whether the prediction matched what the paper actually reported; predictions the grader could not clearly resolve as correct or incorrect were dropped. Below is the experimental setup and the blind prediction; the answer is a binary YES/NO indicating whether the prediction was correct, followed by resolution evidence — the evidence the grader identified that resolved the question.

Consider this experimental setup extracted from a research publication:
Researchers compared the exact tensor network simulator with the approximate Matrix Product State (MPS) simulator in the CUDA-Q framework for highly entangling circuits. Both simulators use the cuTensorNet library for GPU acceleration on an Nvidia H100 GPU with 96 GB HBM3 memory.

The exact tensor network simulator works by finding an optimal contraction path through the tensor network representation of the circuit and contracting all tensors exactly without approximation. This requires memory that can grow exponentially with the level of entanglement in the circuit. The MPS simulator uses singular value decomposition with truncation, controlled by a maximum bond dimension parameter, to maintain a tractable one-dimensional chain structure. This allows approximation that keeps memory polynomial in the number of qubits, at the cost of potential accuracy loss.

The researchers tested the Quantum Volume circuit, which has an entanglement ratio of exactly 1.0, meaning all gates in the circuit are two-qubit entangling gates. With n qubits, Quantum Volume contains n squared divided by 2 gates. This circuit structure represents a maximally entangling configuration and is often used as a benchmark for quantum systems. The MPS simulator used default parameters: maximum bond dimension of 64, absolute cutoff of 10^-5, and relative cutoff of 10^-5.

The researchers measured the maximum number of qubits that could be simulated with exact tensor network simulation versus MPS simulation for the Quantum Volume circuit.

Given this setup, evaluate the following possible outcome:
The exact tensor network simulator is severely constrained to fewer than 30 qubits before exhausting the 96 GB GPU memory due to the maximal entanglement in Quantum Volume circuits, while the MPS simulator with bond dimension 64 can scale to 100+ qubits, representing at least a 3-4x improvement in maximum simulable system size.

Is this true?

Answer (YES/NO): NO